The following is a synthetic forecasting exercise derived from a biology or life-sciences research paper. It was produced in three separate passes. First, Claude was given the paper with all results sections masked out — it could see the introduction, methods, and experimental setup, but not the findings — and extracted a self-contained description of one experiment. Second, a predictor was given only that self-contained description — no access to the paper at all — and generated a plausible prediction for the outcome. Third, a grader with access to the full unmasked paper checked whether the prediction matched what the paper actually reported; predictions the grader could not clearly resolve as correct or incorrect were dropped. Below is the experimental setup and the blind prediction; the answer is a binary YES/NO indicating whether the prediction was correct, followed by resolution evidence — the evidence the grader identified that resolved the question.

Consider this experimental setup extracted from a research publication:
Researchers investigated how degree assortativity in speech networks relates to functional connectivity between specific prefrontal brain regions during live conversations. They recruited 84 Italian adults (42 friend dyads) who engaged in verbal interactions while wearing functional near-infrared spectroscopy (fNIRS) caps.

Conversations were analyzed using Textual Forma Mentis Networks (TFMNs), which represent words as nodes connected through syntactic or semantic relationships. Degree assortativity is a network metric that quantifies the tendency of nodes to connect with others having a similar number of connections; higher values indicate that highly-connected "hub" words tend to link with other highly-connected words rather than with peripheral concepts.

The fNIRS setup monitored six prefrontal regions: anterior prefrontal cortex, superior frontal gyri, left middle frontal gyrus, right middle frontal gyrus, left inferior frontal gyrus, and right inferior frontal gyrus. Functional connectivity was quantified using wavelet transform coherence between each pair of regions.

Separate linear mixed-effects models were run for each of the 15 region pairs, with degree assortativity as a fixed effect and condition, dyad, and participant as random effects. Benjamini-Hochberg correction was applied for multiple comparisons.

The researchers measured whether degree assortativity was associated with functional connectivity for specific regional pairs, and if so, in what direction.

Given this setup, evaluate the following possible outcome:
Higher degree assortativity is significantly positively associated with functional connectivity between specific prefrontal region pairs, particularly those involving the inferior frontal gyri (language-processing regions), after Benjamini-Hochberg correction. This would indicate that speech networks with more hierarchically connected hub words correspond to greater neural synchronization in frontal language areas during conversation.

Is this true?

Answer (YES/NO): NO